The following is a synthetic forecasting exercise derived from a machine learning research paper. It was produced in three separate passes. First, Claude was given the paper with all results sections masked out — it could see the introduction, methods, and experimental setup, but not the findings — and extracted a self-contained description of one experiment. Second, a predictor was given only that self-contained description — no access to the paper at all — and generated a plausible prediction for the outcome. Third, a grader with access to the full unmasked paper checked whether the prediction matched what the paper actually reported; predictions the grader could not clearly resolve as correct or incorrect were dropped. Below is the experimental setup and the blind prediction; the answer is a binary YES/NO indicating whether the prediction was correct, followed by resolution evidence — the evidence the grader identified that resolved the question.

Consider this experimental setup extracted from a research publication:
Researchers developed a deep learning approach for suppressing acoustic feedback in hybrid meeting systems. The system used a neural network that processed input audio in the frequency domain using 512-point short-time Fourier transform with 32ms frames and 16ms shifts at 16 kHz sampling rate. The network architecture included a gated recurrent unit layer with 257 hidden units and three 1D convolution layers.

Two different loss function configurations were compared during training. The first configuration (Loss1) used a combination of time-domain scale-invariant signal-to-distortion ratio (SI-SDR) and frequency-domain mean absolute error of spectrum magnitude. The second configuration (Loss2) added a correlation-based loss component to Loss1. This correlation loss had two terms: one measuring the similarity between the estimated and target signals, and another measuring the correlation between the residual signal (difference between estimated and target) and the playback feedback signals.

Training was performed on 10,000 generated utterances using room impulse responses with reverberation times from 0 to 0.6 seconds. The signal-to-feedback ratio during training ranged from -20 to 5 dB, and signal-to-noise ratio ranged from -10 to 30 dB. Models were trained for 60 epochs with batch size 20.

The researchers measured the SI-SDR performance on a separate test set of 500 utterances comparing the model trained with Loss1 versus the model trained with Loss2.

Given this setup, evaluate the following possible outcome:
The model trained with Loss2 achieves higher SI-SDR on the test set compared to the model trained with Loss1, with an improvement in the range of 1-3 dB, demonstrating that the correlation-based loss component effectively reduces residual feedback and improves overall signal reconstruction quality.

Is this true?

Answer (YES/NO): NO